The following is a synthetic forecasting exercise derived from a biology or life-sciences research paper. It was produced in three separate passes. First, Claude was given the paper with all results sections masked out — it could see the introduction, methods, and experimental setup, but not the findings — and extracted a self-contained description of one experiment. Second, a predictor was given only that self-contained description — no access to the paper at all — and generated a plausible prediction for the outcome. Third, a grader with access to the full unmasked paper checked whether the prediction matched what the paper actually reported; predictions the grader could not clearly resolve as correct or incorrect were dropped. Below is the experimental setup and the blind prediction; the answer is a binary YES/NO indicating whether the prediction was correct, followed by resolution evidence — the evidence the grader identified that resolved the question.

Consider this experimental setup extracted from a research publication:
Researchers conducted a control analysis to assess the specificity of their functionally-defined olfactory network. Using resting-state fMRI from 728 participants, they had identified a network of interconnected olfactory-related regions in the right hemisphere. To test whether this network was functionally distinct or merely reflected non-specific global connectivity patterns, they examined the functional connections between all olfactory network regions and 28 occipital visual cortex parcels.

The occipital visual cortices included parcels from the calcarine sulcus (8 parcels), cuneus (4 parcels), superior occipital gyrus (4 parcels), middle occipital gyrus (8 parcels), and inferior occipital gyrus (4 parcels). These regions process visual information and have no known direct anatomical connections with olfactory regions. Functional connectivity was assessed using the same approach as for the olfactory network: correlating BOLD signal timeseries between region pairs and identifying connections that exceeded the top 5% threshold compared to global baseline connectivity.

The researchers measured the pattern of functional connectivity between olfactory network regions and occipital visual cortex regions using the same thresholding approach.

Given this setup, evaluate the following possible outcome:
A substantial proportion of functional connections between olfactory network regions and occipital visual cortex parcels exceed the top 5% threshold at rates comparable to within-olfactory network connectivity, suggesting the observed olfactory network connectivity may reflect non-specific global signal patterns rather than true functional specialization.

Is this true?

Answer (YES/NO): NO